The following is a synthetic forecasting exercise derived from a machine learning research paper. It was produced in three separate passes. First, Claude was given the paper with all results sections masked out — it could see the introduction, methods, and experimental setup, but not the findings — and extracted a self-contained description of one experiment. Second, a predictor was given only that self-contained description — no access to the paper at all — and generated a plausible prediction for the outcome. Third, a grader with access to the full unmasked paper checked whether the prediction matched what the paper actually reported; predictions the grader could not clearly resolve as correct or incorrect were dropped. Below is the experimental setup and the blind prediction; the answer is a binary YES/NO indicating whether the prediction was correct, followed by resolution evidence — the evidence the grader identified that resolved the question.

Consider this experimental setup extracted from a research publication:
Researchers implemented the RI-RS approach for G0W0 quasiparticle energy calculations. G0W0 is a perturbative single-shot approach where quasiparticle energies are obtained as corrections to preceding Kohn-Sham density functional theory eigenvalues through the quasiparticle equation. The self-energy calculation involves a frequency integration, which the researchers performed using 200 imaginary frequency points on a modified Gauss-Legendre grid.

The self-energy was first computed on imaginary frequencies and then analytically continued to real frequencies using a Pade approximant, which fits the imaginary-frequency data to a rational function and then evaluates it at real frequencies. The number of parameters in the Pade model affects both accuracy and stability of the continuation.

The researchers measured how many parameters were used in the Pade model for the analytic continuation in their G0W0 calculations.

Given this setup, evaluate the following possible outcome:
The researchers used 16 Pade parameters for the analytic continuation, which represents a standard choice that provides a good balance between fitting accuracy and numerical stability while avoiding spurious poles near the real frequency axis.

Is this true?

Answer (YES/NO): YES